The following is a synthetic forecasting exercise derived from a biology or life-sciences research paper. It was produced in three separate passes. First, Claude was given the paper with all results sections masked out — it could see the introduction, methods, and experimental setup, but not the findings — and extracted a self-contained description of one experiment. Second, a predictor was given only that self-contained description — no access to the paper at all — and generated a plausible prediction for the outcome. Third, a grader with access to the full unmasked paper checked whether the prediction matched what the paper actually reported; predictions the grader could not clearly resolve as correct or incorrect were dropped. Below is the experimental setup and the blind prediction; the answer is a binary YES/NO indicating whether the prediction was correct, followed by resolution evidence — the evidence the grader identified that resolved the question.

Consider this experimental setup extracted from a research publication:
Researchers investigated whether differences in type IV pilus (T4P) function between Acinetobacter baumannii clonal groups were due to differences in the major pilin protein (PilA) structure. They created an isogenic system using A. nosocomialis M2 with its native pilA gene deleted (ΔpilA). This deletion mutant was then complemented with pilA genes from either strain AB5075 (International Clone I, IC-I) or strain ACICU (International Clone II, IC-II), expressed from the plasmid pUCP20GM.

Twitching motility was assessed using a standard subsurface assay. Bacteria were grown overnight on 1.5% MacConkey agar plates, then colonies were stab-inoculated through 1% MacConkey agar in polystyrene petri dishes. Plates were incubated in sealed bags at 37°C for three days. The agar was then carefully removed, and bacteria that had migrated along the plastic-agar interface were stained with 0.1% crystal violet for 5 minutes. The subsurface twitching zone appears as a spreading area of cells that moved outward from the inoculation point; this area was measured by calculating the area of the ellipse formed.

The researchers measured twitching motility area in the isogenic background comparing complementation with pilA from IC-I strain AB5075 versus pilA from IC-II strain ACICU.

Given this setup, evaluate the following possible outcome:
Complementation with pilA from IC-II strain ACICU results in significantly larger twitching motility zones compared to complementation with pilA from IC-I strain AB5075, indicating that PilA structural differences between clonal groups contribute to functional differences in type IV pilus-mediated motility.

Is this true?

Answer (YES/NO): NO